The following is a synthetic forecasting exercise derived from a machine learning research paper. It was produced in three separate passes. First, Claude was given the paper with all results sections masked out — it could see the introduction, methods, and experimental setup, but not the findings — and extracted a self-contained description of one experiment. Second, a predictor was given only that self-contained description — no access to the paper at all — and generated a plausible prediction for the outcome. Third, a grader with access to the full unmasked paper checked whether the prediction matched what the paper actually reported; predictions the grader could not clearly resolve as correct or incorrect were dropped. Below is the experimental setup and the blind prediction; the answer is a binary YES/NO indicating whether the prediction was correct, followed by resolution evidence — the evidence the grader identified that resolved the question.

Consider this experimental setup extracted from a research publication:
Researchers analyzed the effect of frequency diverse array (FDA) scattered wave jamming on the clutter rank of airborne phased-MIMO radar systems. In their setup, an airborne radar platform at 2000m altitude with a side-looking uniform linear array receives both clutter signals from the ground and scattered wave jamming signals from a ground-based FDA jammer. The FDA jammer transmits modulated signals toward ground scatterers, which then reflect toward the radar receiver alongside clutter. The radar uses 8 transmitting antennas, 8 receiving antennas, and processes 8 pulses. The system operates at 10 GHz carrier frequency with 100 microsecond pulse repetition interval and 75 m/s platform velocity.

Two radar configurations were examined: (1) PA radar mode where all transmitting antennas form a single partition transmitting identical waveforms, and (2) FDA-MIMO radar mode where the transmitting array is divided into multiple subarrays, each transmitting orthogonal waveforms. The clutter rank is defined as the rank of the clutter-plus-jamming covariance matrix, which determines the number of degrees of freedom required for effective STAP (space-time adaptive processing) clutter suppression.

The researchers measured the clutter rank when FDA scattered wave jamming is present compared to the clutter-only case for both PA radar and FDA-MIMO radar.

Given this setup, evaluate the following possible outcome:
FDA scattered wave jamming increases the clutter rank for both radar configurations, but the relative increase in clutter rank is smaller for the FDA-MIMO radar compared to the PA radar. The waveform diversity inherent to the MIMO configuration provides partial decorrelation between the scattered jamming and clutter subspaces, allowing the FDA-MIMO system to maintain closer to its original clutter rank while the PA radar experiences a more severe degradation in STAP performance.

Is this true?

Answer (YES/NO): NO